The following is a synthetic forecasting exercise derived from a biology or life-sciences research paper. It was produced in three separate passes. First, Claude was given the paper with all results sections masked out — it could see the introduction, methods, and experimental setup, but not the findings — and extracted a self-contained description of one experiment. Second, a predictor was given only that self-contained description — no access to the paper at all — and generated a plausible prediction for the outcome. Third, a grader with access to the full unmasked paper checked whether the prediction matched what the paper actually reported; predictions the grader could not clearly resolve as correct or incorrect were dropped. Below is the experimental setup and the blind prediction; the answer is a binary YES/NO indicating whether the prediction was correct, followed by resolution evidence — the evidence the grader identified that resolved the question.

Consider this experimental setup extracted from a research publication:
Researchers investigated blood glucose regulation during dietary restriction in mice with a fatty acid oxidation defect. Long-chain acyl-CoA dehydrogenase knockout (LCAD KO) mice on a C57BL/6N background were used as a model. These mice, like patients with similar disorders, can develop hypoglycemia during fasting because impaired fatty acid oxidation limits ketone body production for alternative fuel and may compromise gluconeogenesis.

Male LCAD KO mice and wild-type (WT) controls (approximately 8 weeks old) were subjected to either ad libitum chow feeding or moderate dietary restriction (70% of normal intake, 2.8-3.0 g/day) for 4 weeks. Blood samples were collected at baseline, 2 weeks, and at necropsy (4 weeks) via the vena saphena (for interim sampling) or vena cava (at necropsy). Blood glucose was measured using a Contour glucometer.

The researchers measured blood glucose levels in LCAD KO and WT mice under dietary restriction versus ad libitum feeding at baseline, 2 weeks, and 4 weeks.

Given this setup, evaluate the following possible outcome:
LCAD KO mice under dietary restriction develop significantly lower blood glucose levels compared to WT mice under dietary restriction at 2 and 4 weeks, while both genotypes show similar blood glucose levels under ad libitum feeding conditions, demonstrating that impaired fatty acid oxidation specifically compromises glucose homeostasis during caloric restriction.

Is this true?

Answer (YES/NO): NO